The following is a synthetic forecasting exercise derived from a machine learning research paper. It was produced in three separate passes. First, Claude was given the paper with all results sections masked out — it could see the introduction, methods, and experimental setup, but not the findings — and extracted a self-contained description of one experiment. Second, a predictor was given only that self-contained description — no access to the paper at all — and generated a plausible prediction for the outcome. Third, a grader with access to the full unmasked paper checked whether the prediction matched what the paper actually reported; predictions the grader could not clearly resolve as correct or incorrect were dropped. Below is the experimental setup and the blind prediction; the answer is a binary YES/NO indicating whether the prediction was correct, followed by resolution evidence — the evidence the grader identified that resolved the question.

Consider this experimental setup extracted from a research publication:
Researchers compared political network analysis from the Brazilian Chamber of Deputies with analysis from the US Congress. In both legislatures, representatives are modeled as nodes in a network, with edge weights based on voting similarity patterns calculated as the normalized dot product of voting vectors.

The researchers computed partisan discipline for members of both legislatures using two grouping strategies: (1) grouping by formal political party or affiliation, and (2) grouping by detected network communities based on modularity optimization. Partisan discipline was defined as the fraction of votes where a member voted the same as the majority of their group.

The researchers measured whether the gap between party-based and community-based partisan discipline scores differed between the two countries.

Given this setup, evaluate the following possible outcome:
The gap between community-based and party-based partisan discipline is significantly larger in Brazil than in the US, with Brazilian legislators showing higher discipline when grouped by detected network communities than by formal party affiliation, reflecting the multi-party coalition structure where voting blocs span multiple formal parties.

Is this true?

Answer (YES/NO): YES